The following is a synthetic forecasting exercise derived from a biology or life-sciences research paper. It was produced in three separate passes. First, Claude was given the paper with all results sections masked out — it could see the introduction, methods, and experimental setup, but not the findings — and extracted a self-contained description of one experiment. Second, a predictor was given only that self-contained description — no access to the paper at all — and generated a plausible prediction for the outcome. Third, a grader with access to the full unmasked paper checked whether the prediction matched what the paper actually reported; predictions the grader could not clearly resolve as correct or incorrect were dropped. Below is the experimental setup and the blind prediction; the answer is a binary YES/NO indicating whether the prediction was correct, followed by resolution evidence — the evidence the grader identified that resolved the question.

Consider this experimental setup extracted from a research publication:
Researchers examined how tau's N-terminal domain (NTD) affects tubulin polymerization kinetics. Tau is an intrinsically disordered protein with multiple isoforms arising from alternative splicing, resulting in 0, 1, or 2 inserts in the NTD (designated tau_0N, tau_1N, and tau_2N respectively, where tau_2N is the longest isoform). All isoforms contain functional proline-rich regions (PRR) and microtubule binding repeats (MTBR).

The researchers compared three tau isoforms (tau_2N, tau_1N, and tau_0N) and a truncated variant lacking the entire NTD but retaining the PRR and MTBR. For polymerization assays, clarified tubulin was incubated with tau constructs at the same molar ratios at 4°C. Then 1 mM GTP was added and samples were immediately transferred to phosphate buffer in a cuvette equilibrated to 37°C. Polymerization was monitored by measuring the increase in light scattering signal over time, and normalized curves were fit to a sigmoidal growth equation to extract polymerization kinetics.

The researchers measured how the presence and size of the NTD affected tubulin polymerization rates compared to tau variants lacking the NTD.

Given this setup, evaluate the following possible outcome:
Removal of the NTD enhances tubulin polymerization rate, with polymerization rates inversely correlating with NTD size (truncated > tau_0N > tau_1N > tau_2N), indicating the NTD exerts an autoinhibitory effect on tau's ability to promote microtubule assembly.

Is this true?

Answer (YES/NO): YES